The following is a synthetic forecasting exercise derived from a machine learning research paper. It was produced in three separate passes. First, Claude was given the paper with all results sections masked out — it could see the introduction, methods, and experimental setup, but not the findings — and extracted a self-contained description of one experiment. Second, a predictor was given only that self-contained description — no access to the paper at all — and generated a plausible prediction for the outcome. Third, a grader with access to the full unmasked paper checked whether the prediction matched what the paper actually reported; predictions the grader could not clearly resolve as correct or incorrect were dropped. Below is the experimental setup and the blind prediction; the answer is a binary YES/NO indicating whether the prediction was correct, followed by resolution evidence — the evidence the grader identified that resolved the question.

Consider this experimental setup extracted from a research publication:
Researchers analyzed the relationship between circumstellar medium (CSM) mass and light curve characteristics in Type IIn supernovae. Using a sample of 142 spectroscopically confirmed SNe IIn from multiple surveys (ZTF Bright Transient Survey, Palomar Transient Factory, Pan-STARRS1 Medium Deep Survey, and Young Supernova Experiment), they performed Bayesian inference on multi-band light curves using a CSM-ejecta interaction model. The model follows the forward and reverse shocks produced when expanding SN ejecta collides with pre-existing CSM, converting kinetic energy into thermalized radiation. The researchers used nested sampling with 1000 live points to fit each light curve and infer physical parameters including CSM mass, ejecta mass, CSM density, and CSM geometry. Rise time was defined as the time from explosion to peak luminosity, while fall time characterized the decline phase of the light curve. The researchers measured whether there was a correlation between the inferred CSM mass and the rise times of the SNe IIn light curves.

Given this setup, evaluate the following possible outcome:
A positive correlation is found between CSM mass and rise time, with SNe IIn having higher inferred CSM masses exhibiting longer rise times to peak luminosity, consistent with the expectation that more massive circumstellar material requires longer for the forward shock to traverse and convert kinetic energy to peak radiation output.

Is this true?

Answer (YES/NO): YES